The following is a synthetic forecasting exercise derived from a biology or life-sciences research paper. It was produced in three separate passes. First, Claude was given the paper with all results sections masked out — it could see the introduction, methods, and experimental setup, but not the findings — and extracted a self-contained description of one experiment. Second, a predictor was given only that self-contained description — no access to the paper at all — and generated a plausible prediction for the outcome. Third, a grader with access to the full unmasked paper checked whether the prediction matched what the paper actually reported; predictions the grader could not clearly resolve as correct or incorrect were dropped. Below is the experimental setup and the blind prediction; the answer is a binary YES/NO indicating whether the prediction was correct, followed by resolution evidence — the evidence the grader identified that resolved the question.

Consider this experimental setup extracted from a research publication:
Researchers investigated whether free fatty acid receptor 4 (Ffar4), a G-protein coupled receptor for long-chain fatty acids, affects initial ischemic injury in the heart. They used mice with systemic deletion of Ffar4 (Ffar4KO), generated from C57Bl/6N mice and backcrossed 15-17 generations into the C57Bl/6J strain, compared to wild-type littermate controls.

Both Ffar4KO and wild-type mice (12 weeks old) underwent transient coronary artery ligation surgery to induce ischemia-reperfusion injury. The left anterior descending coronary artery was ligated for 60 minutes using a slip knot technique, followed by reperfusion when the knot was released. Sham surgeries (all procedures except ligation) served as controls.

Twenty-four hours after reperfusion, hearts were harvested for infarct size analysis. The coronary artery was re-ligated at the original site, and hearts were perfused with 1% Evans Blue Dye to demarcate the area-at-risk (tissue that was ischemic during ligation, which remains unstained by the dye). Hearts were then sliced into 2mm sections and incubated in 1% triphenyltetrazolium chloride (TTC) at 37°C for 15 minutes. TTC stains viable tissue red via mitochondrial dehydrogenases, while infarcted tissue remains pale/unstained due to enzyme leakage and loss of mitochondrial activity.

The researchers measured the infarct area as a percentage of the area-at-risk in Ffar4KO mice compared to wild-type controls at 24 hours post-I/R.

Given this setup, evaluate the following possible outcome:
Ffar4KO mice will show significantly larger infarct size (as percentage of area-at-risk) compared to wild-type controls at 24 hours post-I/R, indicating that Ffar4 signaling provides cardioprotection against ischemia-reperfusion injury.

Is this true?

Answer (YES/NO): NO